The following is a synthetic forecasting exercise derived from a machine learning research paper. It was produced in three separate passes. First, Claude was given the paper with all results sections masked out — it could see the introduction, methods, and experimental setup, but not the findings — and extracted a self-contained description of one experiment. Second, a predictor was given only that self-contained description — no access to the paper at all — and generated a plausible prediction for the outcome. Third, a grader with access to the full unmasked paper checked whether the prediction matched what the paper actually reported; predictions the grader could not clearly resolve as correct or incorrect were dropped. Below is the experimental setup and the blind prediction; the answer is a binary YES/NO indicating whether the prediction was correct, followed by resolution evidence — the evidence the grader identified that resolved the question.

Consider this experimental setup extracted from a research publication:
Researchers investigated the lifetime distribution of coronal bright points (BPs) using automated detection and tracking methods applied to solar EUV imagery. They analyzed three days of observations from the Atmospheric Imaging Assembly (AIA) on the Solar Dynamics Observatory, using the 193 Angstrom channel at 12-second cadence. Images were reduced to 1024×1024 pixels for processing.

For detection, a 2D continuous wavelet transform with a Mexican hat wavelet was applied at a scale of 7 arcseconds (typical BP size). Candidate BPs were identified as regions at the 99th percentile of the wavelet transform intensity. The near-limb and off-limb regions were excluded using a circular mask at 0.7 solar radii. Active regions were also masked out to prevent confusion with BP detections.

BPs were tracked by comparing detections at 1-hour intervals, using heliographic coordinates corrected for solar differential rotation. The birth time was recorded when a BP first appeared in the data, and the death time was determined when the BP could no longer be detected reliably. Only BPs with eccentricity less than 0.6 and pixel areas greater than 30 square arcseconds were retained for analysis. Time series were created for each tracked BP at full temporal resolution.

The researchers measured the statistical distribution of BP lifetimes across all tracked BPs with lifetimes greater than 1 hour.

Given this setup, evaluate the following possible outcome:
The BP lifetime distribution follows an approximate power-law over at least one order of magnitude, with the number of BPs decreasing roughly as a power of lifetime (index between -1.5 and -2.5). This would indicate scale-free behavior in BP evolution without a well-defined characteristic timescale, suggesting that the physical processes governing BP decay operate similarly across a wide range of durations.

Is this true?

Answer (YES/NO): NO